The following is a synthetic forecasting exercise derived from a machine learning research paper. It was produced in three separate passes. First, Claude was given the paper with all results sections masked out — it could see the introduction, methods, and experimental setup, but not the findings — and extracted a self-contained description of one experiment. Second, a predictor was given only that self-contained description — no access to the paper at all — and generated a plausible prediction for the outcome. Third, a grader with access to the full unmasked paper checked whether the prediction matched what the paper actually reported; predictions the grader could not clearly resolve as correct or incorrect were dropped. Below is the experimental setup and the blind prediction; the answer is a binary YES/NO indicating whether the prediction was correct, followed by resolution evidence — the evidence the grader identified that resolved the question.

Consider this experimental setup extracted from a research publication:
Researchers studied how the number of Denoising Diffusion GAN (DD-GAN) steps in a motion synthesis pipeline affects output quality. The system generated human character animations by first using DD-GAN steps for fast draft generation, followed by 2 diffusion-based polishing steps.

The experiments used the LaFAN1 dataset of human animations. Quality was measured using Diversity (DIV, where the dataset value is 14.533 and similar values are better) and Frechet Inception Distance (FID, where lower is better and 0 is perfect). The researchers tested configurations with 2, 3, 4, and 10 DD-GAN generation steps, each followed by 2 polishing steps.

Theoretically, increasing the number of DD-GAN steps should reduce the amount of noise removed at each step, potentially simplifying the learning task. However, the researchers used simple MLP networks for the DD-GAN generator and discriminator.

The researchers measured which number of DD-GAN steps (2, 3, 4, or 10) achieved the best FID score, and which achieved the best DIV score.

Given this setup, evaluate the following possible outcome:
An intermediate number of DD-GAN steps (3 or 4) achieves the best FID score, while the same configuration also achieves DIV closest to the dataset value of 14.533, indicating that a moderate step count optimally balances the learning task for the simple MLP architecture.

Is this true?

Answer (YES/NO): NO